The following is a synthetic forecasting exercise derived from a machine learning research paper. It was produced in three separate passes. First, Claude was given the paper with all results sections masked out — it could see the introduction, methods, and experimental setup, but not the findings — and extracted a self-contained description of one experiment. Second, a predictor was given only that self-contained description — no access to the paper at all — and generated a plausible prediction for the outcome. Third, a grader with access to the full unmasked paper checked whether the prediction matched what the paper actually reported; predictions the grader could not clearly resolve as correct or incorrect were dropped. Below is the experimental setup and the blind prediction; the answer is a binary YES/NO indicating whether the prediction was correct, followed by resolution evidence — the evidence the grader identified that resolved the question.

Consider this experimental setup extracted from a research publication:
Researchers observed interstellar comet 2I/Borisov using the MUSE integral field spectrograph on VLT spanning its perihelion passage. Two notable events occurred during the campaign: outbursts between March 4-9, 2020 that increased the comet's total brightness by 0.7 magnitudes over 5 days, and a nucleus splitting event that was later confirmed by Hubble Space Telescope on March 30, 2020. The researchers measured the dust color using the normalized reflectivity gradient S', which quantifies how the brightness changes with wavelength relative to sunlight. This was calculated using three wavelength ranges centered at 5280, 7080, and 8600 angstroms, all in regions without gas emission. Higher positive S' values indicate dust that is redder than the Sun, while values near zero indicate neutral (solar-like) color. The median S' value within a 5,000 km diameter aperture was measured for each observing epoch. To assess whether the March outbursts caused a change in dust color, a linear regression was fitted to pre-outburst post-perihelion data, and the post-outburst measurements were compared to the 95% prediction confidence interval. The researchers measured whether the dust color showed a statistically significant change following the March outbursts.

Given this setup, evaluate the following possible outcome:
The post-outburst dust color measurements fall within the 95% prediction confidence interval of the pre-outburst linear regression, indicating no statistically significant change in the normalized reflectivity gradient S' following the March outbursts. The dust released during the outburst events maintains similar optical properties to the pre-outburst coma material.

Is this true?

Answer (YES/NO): NO